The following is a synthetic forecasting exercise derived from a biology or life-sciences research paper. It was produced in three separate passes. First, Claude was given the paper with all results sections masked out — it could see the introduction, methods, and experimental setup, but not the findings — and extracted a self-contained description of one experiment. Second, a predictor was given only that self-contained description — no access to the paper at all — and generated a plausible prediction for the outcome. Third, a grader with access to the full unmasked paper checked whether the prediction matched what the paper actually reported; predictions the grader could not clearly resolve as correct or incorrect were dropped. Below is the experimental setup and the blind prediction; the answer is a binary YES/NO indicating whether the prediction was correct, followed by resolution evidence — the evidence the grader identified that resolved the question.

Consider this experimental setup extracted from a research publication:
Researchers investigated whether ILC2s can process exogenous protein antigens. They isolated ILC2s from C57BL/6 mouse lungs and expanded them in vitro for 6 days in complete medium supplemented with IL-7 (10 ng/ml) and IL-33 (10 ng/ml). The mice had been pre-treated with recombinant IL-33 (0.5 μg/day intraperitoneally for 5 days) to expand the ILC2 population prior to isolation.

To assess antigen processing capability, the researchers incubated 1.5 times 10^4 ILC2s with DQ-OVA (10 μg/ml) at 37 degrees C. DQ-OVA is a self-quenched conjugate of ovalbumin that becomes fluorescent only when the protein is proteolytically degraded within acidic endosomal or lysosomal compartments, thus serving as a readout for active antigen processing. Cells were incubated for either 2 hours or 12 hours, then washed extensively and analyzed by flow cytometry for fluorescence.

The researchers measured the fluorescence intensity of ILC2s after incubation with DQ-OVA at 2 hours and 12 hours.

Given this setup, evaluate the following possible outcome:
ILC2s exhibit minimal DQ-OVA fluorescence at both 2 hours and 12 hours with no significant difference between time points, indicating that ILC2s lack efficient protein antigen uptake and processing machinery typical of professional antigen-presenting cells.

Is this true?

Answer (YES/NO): NO